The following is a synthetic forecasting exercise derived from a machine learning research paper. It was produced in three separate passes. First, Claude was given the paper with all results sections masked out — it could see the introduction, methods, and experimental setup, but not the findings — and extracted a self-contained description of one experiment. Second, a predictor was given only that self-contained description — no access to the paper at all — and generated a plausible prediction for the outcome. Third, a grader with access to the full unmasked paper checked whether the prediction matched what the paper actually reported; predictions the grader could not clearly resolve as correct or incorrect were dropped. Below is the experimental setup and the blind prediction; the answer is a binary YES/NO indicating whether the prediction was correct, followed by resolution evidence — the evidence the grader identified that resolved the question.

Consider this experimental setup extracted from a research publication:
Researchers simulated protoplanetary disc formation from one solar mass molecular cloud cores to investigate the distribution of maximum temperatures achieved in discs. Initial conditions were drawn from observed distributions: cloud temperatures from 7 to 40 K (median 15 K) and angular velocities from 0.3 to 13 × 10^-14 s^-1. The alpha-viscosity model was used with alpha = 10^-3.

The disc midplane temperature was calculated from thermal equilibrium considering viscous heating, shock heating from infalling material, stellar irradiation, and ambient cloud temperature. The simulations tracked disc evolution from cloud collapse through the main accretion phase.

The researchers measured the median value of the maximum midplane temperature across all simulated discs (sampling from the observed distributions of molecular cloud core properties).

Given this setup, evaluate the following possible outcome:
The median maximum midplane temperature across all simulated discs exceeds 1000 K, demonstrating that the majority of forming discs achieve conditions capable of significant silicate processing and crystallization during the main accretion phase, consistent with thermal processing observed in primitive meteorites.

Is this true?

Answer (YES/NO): YES